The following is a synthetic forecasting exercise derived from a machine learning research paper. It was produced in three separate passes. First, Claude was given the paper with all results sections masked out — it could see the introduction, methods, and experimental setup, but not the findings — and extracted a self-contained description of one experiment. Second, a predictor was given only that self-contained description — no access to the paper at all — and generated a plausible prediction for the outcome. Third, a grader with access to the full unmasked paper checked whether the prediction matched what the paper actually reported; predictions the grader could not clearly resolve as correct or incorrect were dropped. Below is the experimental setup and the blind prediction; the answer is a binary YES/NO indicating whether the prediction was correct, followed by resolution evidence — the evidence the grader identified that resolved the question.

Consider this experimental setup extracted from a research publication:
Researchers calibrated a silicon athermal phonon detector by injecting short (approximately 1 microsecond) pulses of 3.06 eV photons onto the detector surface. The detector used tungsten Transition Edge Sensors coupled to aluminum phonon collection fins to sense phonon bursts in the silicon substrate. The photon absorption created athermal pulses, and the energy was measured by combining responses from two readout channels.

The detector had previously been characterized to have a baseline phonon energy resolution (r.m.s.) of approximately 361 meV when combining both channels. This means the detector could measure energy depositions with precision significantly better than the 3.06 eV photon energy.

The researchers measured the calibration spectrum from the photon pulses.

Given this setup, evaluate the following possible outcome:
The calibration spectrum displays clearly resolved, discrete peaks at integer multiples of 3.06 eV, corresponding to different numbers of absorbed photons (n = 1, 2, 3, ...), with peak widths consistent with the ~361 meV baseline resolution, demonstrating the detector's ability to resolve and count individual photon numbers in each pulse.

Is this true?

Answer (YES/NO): YES